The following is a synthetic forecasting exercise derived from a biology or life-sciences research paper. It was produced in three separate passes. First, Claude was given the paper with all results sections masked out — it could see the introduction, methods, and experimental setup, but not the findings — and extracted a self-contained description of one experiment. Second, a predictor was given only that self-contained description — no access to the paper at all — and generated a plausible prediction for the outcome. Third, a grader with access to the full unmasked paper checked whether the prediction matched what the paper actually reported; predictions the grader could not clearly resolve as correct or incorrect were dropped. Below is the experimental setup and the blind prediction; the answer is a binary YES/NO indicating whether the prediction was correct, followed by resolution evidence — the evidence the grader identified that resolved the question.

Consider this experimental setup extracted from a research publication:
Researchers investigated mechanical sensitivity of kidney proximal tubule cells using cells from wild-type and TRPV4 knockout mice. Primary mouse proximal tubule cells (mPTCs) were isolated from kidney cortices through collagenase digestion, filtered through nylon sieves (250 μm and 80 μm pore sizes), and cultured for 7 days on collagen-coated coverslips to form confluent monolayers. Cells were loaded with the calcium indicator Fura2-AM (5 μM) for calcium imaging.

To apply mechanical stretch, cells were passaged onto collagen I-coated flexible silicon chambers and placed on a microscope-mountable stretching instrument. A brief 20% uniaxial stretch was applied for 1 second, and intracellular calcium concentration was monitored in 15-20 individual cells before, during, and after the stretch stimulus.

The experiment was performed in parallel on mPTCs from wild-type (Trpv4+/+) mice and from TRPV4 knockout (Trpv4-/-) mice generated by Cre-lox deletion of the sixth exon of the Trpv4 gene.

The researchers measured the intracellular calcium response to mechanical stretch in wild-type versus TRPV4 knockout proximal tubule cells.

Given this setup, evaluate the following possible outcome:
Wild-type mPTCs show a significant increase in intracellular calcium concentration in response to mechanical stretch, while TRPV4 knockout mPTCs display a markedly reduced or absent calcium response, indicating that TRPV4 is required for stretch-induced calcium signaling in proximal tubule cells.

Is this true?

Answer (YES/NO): YES